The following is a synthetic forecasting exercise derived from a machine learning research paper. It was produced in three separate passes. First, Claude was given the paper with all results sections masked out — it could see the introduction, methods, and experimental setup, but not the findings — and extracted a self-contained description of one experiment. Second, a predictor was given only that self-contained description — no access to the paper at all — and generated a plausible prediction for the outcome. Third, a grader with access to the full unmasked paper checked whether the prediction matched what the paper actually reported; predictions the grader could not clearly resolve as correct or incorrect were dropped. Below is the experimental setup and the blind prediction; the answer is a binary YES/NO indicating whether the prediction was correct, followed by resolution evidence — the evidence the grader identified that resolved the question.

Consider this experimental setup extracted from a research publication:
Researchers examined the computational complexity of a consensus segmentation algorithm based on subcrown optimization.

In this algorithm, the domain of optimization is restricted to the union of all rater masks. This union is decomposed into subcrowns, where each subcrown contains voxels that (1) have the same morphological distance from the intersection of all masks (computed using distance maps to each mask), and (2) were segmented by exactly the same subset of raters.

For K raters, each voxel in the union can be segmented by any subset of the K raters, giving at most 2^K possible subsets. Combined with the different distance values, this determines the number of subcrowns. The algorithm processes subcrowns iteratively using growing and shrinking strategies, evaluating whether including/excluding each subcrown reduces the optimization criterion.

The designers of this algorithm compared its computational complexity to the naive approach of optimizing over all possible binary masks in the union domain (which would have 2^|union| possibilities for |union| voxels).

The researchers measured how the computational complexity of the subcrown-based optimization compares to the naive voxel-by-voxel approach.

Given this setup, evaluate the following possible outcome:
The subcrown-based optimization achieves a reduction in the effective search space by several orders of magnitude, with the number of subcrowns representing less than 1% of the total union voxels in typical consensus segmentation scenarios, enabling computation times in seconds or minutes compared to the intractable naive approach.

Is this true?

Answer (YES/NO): NO